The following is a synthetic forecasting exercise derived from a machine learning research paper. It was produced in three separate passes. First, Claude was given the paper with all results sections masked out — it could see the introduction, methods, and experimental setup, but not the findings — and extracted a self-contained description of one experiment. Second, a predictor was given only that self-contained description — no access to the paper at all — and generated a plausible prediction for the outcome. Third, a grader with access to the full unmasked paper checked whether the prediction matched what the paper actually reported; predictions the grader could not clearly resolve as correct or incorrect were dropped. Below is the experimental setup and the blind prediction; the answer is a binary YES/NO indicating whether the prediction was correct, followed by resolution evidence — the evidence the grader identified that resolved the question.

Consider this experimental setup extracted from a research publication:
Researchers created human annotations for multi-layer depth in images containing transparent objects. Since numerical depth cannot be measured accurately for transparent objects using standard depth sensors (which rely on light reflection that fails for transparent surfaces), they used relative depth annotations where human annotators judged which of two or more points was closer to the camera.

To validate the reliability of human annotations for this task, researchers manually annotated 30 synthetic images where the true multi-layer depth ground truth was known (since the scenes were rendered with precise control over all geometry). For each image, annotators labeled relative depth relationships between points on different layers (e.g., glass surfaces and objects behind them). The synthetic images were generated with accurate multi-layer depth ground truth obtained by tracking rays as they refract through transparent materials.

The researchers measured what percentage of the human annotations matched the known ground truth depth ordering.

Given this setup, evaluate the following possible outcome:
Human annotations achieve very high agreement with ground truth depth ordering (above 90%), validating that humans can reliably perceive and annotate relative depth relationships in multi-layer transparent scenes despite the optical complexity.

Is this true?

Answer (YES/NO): YES